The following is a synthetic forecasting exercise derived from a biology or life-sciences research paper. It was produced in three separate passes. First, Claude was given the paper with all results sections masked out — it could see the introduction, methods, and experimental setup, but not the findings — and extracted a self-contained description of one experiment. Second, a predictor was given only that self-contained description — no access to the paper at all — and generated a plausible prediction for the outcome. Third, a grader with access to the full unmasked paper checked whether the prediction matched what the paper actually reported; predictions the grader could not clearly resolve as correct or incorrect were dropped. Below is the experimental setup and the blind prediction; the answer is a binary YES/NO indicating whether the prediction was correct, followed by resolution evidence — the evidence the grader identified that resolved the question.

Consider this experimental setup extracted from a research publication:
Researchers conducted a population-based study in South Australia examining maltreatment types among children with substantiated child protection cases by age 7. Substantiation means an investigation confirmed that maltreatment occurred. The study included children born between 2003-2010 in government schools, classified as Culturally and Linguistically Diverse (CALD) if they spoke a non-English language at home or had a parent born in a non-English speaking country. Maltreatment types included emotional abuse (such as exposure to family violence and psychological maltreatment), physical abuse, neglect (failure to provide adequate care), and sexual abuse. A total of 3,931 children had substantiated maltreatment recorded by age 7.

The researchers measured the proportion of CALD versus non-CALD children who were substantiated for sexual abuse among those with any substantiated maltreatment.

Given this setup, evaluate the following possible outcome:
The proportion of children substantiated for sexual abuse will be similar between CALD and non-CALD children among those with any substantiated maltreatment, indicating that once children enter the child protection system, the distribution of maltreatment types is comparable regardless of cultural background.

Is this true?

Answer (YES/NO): NO